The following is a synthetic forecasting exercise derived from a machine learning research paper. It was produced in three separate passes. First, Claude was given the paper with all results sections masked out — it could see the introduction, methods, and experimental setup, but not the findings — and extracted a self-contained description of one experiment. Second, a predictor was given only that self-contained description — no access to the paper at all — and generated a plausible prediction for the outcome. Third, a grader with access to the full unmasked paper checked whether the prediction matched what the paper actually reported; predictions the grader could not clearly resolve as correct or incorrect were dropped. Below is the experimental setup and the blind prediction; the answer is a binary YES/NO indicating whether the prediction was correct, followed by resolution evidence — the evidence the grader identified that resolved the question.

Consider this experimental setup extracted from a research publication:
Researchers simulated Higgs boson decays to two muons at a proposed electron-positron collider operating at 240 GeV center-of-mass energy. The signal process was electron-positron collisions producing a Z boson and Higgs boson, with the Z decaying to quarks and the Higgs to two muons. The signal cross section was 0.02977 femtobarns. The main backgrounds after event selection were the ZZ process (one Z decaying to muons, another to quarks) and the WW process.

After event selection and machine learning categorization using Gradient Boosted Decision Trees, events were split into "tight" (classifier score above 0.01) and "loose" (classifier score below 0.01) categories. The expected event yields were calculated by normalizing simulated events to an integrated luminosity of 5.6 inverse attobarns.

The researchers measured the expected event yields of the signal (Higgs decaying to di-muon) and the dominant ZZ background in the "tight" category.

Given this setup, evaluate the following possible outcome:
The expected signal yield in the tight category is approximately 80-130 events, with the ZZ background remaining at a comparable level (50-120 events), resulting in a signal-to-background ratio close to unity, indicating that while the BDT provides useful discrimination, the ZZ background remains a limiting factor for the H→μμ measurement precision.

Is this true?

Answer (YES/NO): NO